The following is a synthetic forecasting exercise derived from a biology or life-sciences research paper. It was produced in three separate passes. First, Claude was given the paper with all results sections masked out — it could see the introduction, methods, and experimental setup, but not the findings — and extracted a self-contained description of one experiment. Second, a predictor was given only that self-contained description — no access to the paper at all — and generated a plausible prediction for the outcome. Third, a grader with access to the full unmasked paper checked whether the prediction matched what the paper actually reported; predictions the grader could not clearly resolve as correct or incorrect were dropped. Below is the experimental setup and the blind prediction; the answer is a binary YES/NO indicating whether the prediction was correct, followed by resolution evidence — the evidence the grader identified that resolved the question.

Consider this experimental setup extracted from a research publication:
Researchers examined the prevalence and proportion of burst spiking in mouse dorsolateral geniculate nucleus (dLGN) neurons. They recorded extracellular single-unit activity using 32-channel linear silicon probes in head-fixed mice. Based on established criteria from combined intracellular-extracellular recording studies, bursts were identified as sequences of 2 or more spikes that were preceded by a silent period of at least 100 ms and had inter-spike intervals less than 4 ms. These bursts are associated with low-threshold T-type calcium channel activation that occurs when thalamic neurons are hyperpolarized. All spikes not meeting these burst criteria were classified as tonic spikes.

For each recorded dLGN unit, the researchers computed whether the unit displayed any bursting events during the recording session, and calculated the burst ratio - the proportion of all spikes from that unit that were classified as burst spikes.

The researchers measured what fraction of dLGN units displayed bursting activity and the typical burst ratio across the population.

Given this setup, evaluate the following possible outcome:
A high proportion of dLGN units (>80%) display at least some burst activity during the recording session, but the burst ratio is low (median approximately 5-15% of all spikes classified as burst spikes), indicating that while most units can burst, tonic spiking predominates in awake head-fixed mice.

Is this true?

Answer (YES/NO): NO